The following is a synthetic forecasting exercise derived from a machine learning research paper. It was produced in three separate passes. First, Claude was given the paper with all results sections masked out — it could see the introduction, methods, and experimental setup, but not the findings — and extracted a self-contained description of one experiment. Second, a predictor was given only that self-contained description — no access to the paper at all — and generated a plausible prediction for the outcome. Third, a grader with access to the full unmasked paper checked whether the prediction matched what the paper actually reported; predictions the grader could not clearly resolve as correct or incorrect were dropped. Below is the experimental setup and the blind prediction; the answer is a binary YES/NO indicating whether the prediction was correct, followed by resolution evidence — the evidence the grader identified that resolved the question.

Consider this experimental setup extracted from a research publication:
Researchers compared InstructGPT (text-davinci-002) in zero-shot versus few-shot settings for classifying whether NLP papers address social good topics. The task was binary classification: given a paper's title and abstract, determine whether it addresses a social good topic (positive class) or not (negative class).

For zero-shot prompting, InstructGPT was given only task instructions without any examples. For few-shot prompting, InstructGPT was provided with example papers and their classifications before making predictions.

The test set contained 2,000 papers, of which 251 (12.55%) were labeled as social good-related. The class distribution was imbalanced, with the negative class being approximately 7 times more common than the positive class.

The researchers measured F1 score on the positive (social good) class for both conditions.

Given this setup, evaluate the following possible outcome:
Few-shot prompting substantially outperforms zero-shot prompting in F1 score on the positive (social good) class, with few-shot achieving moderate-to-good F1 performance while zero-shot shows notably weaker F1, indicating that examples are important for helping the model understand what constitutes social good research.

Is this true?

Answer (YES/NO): YES